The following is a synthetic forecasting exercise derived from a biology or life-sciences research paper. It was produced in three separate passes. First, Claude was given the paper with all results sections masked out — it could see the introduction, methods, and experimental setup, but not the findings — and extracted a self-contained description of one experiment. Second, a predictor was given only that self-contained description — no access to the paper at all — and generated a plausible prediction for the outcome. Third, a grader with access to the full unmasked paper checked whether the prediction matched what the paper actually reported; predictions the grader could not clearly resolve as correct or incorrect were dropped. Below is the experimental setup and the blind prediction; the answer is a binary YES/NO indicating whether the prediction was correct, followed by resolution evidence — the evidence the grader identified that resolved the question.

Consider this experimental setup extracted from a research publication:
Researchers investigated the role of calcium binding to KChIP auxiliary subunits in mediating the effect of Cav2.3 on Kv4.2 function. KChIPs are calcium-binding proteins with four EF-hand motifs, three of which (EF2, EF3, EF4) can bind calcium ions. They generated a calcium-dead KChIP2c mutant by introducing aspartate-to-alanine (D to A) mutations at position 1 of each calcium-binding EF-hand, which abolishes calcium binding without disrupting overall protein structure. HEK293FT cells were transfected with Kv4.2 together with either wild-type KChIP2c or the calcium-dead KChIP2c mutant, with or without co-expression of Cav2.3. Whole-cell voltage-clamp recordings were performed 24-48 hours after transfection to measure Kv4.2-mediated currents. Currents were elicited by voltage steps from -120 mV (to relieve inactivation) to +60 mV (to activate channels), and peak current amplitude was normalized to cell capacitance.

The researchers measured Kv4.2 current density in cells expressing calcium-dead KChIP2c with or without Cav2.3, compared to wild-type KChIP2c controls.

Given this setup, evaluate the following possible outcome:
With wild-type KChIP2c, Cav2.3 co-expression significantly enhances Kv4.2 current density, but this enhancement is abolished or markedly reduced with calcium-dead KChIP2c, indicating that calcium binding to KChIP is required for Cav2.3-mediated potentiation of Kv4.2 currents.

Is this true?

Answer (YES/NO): YES